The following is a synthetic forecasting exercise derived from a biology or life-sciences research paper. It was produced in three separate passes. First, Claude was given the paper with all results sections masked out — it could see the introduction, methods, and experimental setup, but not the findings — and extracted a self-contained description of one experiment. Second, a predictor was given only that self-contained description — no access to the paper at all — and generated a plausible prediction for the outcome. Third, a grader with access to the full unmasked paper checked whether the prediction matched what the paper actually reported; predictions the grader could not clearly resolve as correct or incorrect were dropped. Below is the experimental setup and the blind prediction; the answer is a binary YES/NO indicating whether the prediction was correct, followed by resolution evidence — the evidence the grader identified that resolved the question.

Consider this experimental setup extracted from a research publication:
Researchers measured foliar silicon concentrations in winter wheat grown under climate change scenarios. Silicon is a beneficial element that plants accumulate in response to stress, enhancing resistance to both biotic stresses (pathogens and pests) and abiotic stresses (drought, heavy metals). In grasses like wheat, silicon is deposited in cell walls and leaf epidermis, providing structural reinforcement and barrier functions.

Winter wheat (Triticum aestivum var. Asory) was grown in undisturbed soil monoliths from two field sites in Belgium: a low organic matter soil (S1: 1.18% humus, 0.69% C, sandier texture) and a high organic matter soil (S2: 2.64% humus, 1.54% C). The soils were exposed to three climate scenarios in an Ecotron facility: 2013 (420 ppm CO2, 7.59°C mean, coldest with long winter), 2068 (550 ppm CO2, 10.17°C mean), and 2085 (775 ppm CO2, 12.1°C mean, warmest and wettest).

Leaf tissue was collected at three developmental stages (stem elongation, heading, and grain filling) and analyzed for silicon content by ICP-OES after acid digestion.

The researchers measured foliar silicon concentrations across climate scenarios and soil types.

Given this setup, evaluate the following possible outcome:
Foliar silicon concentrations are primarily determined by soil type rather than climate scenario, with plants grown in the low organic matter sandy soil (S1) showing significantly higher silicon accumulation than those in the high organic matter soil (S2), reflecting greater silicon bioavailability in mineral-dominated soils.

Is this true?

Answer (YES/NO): NO